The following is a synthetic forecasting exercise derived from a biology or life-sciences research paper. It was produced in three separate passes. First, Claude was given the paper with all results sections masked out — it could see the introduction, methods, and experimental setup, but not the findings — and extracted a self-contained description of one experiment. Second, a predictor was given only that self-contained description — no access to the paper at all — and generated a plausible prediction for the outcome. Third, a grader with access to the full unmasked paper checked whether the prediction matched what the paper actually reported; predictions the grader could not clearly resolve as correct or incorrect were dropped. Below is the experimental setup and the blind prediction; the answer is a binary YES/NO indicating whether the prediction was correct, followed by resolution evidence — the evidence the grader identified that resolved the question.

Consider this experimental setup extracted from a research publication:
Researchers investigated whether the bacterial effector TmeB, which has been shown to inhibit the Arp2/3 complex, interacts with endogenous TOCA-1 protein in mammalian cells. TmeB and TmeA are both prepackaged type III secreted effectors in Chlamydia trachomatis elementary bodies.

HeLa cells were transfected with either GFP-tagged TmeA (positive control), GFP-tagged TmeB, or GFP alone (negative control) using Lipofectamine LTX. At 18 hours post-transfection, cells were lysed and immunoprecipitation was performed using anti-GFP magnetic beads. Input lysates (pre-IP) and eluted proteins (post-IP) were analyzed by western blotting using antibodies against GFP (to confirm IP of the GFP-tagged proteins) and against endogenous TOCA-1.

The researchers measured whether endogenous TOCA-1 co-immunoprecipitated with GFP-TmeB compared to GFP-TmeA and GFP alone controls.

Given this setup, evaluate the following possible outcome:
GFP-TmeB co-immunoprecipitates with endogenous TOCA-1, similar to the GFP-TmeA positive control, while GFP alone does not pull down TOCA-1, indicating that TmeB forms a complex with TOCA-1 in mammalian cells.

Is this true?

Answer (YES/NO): NO